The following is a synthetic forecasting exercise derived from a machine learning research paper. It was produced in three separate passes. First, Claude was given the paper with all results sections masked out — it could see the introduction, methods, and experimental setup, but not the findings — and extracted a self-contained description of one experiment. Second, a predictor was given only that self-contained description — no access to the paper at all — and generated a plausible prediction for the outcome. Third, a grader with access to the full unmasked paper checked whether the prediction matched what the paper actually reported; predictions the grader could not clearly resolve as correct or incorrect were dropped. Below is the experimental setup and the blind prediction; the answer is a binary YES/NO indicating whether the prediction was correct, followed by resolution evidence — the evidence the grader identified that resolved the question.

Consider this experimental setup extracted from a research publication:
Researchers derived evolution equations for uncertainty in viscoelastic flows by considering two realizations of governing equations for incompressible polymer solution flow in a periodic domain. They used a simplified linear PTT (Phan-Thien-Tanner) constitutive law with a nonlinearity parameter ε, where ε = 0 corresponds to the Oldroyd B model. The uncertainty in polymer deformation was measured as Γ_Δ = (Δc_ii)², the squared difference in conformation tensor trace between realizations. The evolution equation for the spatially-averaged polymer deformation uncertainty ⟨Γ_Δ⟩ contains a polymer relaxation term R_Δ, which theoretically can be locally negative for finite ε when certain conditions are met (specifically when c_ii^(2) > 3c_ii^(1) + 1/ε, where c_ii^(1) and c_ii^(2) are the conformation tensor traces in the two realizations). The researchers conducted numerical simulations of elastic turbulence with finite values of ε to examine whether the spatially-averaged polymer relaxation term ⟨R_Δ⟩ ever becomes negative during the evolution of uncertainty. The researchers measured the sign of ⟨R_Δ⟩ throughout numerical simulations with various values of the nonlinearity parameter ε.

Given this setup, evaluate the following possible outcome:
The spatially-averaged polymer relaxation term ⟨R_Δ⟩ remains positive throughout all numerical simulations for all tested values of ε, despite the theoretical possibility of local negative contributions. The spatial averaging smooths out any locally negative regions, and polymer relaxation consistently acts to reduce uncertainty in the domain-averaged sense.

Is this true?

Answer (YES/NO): YES